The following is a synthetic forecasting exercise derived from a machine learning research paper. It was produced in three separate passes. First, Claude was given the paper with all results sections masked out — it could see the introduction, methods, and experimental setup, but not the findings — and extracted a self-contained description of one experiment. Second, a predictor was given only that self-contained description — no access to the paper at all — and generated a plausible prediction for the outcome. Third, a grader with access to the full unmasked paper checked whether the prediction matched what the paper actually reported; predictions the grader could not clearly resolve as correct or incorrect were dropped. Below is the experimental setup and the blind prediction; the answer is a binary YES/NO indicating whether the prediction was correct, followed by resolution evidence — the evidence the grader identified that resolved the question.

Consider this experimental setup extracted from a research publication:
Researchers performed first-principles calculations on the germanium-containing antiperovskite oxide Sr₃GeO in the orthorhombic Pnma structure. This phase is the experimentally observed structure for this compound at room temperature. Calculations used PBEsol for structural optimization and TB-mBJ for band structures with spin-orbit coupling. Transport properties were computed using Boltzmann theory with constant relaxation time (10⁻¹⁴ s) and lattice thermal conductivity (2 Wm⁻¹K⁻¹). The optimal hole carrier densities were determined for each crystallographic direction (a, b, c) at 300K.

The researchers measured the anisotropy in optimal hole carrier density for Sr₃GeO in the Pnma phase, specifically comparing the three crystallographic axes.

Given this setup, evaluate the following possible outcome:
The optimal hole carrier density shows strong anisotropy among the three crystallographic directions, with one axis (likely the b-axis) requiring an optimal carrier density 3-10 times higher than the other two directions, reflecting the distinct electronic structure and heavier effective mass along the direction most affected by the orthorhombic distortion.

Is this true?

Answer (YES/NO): NO